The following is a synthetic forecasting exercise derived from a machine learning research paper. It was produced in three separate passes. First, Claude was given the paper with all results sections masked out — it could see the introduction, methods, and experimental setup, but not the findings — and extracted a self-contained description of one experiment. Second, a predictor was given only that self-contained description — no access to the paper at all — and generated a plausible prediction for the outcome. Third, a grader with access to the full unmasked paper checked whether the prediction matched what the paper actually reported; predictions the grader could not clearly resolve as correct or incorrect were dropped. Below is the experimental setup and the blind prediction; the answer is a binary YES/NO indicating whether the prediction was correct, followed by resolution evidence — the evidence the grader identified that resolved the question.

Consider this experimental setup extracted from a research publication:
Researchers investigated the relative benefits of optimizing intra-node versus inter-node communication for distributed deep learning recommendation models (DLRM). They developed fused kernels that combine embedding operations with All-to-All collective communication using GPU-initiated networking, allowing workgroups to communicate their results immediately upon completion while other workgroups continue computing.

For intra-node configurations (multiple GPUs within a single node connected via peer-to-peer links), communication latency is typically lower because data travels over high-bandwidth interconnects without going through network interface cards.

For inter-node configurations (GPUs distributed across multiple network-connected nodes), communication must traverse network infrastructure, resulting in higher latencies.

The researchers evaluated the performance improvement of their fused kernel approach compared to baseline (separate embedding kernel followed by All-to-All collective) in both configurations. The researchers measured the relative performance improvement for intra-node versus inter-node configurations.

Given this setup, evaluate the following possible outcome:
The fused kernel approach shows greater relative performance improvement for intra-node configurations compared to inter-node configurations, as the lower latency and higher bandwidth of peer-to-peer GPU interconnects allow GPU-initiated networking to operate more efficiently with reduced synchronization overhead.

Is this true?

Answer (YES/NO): NO